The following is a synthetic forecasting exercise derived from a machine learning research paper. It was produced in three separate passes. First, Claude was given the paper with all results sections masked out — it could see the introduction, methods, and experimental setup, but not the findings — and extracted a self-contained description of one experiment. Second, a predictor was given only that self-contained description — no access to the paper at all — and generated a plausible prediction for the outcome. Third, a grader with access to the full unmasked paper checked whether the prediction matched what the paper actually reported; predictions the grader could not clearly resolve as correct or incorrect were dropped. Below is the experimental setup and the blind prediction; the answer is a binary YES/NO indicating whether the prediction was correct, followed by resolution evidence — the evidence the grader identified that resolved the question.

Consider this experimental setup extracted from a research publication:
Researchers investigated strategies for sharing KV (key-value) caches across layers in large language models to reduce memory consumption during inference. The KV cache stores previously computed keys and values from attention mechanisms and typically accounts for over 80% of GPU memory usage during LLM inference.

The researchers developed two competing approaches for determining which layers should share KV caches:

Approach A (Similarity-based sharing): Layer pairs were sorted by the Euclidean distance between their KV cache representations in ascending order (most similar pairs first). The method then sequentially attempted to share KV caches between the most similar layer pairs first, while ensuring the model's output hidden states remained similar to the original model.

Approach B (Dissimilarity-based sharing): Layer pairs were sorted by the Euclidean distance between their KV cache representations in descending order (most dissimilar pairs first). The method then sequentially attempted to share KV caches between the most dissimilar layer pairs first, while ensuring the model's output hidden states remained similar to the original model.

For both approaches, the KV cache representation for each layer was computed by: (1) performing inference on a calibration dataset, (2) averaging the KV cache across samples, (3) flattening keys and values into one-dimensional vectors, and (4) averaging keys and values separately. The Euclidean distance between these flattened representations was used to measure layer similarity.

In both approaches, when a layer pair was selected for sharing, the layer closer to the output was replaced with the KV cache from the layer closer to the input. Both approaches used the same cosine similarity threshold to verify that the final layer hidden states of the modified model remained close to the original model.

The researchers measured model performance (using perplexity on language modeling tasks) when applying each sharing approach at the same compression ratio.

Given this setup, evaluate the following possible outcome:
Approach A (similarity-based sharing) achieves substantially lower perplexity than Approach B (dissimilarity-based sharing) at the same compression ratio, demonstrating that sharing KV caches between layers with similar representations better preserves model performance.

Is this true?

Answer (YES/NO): NO